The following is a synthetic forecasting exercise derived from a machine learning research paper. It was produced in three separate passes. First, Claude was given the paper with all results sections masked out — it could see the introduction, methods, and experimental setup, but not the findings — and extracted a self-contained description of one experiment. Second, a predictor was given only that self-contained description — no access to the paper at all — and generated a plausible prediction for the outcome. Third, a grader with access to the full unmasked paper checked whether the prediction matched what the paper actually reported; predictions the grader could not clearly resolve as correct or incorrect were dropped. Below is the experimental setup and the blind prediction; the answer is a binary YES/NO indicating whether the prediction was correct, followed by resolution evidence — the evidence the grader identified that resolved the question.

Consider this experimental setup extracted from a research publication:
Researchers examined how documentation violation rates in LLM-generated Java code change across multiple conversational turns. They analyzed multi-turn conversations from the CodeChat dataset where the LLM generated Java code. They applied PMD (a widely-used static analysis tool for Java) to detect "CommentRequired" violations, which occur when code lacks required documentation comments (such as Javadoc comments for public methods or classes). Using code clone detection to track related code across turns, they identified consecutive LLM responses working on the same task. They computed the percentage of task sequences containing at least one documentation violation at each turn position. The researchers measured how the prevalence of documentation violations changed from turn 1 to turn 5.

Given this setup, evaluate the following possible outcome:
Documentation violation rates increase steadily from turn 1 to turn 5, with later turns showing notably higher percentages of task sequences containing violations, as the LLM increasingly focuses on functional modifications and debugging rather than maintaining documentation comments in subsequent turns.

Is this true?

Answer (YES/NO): NO